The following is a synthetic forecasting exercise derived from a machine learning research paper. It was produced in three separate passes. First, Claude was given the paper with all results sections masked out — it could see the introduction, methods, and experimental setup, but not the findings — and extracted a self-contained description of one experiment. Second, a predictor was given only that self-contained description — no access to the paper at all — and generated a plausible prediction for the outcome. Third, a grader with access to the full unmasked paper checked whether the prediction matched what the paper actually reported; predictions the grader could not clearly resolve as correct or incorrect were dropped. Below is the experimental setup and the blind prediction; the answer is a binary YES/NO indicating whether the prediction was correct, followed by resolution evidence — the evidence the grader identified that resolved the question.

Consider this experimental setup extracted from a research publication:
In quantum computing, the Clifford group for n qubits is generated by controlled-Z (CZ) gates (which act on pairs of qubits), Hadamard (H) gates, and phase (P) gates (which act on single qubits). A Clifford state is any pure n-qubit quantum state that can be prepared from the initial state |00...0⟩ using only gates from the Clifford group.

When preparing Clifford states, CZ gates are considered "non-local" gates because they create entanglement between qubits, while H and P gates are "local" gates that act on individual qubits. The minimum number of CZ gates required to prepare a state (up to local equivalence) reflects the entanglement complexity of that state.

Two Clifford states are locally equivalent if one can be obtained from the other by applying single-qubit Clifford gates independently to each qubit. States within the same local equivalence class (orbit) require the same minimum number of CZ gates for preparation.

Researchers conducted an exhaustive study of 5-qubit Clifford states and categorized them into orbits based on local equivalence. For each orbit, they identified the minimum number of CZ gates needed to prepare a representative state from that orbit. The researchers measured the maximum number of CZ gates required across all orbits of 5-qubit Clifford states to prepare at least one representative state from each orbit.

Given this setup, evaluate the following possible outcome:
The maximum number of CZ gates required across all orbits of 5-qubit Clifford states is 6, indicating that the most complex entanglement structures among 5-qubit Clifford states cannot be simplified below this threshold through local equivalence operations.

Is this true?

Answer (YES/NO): NO